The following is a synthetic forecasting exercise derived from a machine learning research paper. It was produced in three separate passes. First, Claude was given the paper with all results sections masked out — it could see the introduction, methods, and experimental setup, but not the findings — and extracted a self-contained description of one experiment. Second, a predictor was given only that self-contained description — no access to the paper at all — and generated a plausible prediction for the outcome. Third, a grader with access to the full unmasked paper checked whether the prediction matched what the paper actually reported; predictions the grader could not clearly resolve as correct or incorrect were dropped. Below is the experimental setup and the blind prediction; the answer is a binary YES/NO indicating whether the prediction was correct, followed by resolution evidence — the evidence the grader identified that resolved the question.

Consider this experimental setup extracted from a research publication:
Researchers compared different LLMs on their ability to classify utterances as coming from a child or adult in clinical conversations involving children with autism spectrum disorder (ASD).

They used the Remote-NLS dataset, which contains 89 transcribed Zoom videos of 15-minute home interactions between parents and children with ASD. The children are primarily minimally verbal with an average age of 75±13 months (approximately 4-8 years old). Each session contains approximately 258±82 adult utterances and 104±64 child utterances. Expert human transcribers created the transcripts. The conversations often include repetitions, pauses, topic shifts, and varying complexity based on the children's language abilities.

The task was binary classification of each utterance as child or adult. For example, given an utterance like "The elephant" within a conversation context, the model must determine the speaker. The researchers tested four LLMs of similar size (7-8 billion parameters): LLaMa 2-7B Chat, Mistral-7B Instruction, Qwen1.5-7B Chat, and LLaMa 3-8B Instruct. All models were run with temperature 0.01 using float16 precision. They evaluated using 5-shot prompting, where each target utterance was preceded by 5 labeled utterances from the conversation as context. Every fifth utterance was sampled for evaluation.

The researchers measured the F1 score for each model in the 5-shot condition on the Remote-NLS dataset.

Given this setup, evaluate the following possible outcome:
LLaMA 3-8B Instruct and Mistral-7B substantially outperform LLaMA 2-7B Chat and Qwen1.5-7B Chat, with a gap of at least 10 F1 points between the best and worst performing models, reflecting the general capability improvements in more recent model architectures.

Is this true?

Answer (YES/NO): NO